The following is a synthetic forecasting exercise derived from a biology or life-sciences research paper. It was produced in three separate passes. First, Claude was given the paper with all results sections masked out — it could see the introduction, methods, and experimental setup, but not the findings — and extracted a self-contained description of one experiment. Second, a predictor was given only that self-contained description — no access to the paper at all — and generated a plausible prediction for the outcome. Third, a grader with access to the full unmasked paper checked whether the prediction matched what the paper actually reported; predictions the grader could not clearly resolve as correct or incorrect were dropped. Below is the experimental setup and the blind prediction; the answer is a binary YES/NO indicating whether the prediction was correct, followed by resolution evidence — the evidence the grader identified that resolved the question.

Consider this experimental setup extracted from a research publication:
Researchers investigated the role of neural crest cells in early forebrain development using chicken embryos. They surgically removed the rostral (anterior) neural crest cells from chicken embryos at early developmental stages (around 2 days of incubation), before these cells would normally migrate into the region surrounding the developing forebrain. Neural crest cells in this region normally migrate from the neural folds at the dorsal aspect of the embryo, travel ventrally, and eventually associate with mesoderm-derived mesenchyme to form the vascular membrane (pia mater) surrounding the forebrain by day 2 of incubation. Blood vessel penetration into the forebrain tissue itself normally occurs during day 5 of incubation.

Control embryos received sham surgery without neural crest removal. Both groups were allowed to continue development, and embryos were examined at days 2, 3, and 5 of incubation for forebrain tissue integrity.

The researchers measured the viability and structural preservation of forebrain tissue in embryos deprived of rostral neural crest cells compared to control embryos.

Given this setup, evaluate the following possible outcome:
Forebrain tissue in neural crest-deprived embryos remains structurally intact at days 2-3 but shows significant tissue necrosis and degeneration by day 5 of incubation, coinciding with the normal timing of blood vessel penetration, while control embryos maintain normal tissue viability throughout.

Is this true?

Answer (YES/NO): NO